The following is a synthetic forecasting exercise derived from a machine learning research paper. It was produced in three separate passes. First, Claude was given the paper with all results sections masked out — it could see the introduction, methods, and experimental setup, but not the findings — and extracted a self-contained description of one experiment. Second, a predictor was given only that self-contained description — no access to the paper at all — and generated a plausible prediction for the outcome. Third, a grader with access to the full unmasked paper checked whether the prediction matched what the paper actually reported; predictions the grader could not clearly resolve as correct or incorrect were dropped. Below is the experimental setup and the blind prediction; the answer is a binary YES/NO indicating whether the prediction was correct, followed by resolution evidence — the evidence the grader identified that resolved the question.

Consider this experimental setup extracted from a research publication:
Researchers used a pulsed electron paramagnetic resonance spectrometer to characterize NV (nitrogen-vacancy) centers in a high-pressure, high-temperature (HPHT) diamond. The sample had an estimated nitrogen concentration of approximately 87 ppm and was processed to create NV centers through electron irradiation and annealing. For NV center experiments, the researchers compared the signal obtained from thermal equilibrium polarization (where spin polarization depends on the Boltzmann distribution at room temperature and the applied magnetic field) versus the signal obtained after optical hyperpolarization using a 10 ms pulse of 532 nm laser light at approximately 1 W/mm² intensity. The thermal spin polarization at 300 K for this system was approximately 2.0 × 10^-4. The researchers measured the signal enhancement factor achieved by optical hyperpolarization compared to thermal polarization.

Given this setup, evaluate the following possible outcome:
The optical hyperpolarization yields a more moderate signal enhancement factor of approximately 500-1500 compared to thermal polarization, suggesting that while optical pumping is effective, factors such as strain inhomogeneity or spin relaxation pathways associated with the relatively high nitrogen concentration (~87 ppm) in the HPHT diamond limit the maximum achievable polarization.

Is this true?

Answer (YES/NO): NO